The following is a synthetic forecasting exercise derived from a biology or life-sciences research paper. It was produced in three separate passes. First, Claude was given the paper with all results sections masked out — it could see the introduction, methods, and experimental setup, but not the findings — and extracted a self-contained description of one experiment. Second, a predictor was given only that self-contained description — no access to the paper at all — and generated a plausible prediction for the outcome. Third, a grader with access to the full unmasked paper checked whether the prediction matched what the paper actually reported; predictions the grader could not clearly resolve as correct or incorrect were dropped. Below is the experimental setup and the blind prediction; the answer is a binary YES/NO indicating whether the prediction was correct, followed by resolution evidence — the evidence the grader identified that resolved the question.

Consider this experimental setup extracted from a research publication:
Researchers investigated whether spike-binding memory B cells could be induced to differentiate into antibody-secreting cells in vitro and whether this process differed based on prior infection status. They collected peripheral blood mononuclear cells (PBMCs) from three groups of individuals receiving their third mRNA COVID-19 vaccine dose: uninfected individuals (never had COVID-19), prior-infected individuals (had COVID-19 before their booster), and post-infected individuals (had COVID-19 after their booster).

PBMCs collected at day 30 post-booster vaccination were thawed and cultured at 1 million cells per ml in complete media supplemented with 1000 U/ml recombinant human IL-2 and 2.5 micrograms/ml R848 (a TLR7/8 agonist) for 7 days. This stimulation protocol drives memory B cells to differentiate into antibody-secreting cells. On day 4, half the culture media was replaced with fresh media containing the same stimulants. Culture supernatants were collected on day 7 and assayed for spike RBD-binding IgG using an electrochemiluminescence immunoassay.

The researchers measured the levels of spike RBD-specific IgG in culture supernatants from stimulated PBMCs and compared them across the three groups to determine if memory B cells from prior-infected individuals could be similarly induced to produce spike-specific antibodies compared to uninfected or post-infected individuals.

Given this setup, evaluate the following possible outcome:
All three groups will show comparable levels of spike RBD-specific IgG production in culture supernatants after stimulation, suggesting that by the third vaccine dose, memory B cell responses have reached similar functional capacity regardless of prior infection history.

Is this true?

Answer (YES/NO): NO